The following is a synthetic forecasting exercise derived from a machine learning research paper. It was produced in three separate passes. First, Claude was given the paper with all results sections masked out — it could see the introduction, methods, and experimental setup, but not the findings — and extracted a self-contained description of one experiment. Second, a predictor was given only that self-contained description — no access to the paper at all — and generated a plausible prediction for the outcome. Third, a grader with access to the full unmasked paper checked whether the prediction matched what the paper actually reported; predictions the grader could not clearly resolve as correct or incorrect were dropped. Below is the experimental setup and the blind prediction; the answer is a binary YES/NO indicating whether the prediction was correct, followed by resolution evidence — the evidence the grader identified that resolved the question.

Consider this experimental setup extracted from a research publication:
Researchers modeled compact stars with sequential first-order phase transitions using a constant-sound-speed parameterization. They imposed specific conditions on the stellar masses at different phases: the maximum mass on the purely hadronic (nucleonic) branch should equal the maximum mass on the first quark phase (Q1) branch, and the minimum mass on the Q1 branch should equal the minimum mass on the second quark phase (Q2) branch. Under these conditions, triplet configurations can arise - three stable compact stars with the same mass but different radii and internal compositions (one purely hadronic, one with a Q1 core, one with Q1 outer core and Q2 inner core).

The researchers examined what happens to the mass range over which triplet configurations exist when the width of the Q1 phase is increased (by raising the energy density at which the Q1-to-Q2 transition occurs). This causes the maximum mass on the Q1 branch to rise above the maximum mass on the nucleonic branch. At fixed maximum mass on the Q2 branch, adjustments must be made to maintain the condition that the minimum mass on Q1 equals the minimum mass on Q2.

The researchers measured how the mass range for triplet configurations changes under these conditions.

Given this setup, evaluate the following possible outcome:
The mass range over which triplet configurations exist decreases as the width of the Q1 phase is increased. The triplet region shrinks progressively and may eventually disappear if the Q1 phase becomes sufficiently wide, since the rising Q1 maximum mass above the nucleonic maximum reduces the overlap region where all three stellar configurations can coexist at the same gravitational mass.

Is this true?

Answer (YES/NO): YES